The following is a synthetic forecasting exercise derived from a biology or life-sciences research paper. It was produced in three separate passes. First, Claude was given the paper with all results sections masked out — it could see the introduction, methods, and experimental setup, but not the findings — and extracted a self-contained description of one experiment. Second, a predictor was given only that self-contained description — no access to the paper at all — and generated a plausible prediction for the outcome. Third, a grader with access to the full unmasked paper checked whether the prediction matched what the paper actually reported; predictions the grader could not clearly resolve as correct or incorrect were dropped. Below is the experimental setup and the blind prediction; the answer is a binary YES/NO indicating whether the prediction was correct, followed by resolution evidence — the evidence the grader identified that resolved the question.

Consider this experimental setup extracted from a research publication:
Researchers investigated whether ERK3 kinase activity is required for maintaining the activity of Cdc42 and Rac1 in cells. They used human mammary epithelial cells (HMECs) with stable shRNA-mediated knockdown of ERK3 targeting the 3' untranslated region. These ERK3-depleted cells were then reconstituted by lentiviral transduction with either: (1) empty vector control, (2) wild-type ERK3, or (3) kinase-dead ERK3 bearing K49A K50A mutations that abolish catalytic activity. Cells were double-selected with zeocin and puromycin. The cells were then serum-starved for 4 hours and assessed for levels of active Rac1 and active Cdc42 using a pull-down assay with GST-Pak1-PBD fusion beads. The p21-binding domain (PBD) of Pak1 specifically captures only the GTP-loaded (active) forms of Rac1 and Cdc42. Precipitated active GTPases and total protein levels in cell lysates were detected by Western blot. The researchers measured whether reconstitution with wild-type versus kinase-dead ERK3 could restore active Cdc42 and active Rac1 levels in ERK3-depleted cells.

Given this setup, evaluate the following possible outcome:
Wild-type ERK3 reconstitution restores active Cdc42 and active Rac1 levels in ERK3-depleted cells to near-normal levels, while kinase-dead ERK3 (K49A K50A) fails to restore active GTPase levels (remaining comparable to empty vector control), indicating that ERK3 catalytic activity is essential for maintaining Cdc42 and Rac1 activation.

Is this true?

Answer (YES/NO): NO